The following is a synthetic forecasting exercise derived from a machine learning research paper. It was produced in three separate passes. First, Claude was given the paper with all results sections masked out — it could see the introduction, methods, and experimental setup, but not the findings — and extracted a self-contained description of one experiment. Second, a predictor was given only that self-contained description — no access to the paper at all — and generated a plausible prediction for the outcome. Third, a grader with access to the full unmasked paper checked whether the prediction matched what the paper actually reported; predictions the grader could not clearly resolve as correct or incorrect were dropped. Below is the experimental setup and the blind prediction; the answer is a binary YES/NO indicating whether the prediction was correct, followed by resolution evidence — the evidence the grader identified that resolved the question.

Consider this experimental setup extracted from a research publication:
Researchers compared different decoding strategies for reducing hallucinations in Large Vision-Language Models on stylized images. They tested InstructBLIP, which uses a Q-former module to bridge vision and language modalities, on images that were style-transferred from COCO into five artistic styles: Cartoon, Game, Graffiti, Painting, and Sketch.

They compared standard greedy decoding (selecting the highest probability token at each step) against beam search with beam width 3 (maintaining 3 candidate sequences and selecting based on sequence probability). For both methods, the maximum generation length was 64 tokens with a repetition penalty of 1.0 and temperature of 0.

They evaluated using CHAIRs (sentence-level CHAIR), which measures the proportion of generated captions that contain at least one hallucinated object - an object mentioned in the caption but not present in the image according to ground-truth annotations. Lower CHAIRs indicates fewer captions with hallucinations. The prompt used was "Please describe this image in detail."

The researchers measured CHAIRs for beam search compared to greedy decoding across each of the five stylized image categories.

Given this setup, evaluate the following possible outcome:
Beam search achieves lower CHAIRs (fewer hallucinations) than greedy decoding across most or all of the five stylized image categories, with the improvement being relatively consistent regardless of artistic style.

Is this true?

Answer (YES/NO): NO